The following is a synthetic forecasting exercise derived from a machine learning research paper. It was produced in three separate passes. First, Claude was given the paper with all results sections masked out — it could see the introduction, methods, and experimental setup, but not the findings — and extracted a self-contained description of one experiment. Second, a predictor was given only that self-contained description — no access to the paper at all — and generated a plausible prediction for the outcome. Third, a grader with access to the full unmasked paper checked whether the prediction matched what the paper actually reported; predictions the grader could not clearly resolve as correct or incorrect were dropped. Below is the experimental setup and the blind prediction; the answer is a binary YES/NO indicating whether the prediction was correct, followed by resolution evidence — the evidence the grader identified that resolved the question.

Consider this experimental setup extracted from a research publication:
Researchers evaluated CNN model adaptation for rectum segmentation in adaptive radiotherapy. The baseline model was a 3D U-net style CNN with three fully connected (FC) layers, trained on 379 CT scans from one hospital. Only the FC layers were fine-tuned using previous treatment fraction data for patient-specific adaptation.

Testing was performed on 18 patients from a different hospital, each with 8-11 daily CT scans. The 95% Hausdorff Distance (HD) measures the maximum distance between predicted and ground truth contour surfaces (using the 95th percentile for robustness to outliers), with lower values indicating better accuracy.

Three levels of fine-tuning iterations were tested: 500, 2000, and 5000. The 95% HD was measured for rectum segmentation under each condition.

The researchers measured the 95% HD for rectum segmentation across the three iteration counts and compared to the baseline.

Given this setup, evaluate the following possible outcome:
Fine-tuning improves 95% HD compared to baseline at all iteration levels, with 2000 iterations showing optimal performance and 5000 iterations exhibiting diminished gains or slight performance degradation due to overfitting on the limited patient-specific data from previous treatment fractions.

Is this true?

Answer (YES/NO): NO